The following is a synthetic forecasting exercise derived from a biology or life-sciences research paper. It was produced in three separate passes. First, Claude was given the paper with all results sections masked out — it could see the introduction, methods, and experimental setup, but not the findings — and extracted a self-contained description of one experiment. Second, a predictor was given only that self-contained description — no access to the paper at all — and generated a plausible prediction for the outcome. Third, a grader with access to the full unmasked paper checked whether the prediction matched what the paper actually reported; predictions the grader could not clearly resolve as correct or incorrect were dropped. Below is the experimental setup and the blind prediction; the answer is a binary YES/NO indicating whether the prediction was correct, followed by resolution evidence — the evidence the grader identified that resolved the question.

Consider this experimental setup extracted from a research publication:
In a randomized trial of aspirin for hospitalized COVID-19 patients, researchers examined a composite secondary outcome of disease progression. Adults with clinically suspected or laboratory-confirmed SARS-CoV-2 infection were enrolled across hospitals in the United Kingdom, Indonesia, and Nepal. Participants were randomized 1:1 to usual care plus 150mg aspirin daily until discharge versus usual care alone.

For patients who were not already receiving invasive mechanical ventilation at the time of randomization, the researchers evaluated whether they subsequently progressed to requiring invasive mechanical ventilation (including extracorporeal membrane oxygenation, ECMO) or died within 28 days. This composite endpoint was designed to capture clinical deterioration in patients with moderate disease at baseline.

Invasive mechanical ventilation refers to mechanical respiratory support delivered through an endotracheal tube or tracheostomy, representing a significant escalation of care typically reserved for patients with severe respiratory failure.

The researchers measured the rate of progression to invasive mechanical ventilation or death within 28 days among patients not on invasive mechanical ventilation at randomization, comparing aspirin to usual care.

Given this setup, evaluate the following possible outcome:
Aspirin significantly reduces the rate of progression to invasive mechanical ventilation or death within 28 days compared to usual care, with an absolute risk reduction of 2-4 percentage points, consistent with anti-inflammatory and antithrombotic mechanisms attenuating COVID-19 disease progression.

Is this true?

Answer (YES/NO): NO